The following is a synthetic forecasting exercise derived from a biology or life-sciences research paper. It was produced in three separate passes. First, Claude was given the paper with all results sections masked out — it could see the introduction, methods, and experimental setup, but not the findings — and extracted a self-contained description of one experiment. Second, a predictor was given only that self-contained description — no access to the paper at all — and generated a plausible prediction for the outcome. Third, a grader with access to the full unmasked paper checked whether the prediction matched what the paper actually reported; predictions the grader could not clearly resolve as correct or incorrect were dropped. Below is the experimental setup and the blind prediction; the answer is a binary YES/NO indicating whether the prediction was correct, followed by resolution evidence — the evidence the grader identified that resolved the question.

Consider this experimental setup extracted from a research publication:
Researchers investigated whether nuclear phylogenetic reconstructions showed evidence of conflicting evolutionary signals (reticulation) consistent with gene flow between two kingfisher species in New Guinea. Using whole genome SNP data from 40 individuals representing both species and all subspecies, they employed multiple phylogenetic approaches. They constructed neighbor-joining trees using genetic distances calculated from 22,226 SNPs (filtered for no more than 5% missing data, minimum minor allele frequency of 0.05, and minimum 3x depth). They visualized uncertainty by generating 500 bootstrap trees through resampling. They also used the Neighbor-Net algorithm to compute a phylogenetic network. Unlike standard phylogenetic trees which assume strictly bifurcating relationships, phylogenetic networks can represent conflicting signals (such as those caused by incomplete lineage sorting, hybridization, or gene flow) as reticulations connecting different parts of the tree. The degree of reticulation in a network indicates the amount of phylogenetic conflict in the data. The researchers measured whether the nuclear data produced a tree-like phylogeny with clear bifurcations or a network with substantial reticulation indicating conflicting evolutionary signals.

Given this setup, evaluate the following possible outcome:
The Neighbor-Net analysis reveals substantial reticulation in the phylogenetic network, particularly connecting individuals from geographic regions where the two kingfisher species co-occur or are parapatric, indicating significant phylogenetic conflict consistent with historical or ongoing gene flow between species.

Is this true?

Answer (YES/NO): YES